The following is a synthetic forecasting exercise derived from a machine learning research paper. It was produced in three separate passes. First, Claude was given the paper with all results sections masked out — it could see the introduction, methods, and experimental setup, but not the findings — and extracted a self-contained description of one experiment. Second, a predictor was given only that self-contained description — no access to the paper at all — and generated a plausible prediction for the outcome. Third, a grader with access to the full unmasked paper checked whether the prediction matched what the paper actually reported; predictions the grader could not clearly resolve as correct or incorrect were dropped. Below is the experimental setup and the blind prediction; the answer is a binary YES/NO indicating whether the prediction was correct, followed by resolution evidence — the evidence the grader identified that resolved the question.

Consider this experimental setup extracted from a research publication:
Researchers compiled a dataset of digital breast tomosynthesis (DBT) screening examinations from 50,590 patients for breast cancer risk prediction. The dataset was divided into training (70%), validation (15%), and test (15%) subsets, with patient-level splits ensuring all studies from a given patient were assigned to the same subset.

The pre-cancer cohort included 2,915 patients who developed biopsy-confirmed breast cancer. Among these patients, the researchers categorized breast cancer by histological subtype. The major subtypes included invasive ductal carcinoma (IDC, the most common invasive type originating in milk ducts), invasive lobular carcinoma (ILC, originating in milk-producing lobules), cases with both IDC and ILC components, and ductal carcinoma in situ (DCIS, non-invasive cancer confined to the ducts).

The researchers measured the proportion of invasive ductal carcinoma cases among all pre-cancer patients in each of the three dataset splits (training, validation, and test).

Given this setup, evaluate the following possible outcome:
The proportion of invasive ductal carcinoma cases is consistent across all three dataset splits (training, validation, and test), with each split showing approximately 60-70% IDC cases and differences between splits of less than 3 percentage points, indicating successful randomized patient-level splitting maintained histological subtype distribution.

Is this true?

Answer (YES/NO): YES